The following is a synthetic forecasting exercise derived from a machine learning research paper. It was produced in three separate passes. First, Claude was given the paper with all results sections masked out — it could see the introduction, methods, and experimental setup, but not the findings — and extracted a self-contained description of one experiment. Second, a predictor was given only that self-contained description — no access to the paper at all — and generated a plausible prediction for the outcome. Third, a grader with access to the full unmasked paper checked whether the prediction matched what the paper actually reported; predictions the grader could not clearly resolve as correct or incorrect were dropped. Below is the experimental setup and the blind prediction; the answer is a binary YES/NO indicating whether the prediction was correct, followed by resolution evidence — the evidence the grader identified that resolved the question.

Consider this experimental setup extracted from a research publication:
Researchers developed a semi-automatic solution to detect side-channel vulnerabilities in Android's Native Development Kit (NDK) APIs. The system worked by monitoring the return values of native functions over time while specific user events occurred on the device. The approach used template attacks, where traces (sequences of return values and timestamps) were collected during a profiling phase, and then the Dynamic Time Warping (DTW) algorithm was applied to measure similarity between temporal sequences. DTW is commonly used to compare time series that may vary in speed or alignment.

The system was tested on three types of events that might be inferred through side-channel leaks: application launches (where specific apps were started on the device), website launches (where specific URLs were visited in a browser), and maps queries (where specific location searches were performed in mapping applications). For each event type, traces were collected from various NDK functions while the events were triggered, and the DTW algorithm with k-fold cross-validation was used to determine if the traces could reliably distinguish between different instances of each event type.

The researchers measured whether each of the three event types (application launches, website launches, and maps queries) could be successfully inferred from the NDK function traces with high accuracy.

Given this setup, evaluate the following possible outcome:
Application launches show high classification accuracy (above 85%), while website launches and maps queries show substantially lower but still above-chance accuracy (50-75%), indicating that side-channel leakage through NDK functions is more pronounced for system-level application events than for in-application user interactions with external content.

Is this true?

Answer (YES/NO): NO